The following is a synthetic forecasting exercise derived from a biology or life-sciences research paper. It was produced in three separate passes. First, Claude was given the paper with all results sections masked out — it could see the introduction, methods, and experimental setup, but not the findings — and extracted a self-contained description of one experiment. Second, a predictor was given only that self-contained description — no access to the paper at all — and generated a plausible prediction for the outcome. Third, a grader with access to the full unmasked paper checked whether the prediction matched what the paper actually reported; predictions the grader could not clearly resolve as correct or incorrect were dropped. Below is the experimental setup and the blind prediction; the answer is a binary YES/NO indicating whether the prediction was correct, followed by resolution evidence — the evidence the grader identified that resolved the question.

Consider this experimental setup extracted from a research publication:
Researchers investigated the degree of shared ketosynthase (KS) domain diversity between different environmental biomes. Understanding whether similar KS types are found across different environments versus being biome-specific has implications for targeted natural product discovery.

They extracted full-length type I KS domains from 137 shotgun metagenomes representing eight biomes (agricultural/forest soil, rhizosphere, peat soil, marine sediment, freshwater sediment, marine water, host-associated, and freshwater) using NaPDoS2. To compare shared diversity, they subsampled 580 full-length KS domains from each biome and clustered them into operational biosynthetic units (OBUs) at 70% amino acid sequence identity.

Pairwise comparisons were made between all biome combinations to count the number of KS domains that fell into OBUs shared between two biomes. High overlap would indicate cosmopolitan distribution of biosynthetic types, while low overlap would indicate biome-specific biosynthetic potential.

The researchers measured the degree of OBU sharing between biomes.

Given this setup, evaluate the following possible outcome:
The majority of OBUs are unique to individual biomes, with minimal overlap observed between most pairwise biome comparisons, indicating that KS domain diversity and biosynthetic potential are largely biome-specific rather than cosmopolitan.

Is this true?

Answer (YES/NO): YES